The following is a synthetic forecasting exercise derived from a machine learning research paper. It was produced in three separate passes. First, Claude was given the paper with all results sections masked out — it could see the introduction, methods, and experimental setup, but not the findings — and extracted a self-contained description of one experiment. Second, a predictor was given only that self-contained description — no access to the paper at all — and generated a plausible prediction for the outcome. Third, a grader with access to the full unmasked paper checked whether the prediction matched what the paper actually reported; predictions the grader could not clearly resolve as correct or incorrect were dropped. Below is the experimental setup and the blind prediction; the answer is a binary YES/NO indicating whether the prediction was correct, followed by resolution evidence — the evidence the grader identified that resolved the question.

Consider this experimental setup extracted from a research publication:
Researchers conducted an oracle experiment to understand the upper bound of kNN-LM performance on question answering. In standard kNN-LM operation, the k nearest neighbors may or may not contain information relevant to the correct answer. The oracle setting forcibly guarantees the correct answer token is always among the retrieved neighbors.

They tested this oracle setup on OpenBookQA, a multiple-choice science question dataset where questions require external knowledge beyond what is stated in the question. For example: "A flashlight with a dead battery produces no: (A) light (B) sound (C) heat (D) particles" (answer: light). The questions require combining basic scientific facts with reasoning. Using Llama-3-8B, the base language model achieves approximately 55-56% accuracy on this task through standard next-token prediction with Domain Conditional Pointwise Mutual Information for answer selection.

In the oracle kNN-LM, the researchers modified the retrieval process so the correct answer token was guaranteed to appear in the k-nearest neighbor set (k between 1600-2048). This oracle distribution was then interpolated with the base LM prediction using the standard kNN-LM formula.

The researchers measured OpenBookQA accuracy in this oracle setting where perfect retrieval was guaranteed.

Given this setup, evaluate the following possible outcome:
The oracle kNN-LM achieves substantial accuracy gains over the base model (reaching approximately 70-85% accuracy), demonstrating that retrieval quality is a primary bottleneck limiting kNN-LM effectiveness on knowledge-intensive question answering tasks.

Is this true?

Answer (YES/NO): NO